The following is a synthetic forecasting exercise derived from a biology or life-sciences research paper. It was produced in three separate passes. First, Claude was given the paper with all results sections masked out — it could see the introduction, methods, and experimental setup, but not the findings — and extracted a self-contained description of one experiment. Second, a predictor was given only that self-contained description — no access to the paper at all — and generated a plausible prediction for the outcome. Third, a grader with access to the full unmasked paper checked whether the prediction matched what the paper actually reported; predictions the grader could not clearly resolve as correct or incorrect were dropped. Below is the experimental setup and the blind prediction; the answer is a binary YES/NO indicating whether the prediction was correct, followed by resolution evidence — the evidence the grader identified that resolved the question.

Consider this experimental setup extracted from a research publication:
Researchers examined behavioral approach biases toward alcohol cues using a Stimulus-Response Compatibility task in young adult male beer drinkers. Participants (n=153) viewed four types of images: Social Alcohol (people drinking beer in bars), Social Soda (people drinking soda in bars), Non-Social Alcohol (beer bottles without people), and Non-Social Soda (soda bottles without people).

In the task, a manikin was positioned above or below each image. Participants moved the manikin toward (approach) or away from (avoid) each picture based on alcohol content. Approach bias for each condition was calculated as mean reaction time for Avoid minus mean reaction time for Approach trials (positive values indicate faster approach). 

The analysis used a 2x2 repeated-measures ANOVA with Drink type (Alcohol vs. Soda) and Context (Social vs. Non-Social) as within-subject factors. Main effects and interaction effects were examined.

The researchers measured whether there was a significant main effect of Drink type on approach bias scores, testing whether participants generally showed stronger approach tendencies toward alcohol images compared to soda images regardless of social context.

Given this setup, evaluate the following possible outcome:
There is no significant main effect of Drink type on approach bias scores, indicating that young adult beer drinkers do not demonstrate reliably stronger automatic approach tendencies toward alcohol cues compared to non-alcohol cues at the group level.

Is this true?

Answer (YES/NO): NO